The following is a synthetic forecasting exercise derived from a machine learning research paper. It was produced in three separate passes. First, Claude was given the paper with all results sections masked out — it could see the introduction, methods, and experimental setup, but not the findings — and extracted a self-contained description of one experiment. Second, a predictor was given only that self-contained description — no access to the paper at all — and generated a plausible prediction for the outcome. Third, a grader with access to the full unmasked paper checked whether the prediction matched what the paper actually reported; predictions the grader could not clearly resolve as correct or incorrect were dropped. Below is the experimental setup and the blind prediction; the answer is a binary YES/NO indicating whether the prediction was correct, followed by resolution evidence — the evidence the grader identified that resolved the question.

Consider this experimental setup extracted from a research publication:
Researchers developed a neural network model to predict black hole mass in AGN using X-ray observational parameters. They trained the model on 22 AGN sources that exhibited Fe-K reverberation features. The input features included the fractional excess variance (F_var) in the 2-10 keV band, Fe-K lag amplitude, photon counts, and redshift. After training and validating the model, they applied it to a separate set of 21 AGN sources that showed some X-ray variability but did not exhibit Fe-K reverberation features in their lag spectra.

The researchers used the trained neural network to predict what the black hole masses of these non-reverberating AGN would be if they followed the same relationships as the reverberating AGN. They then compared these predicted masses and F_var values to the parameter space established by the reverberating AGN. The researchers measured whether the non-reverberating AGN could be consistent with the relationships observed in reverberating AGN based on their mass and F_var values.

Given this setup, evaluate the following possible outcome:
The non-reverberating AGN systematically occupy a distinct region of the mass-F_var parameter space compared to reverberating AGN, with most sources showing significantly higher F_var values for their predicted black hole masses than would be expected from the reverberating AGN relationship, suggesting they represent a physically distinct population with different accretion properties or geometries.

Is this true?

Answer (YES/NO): NO